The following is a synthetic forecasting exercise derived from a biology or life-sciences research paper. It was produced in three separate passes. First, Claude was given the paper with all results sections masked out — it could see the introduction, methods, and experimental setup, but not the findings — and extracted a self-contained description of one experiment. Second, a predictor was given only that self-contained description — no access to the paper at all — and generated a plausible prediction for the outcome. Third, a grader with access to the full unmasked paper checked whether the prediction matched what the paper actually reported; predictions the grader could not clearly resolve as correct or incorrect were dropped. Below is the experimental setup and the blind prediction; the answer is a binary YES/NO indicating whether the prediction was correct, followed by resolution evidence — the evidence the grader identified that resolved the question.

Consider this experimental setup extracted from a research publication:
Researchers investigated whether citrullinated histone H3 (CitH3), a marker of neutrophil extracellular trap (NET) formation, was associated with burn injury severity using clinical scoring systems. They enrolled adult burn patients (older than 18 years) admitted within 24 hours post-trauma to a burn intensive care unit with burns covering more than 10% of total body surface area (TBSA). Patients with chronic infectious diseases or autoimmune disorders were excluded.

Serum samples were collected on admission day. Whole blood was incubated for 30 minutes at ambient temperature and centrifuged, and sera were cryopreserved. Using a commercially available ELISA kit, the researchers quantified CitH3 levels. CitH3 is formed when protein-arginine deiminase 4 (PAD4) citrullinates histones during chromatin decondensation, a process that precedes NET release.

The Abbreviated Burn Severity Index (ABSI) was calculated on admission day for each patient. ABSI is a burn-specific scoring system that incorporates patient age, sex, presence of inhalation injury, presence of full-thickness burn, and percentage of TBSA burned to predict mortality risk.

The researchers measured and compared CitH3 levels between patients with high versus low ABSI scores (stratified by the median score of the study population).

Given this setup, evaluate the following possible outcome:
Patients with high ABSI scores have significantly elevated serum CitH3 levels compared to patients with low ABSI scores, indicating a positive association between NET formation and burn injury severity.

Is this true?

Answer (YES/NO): YES